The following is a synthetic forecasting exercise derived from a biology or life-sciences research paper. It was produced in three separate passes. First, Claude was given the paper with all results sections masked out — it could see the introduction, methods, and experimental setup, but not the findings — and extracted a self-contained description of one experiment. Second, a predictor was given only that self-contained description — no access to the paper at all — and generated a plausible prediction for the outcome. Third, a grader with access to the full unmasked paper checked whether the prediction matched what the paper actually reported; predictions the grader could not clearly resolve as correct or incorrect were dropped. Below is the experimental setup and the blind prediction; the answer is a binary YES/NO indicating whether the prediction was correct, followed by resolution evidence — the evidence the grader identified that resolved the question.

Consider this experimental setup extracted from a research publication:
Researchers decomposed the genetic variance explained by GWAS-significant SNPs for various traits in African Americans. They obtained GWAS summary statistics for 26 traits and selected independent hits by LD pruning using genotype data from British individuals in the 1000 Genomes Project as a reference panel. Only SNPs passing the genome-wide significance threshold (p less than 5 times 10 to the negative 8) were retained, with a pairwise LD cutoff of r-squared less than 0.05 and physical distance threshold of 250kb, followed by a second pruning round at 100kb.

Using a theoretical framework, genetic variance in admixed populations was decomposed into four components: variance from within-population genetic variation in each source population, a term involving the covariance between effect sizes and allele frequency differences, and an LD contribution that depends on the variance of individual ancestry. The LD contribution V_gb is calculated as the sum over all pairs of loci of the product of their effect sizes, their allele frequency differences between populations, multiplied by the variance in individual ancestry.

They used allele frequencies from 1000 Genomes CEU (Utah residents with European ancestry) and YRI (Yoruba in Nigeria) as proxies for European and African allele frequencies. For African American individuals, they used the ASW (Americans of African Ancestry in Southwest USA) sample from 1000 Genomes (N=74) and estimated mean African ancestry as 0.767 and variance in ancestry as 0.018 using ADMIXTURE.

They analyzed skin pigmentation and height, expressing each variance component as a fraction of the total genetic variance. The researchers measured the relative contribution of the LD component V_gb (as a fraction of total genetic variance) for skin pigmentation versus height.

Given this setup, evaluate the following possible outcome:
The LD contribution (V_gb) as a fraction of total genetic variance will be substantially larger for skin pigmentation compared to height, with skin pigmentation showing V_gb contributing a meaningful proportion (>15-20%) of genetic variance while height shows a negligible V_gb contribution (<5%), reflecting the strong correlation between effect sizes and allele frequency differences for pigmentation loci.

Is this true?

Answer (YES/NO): NO